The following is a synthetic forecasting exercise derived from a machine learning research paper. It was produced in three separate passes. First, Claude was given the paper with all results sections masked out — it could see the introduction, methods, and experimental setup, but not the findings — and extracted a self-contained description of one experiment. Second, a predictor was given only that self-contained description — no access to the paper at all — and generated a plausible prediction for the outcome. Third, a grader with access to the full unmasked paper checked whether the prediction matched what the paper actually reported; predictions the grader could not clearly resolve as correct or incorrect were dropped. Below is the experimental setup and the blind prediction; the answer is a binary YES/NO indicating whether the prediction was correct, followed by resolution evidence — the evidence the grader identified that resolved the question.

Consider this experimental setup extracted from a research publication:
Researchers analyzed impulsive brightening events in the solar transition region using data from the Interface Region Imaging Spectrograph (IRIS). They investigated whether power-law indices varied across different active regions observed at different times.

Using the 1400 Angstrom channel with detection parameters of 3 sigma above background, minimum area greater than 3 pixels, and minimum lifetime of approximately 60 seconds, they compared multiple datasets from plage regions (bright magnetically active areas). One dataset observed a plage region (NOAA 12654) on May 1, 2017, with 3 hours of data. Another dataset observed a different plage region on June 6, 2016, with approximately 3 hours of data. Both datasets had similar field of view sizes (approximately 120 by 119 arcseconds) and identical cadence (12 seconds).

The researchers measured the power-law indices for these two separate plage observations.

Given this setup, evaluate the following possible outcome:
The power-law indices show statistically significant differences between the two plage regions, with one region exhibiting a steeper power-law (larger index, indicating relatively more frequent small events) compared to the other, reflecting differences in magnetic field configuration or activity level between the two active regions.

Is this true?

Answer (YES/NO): NO